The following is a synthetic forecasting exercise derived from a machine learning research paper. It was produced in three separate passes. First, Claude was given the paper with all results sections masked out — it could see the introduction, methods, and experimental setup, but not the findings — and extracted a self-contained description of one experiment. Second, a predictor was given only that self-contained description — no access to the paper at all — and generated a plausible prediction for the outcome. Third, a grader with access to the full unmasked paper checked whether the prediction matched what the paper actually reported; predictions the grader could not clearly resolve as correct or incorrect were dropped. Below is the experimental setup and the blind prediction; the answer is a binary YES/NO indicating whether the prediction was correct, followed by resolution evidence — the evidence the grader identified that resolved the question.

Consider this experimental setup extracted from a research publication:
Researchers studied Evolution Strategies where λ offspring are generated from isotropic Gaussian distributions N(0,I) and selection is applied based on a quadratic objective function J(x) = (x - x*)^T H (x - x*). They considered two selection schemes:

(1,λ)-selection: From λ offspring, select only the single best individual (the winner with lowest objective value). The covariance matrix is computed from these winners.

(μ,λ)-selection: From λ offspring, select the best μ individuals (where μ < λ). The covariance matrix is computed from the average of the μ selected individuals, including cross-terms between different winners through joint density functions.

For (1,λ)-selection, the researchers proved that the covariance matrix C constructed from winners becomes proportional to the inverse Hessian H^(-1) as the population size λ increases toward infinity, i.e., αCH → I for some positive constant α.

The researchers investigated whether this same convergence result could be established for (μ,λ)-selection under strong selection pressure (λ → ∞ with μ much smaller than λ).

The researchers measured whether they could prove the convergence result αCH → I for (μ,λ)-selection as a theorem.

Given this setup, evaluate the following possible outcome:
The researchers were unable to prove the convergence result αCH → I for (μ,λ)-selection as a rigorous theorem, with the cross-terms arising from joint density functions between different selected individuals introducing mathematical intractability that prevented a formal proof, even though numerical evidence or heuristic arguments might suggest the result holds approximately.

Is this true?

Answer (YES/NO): NO